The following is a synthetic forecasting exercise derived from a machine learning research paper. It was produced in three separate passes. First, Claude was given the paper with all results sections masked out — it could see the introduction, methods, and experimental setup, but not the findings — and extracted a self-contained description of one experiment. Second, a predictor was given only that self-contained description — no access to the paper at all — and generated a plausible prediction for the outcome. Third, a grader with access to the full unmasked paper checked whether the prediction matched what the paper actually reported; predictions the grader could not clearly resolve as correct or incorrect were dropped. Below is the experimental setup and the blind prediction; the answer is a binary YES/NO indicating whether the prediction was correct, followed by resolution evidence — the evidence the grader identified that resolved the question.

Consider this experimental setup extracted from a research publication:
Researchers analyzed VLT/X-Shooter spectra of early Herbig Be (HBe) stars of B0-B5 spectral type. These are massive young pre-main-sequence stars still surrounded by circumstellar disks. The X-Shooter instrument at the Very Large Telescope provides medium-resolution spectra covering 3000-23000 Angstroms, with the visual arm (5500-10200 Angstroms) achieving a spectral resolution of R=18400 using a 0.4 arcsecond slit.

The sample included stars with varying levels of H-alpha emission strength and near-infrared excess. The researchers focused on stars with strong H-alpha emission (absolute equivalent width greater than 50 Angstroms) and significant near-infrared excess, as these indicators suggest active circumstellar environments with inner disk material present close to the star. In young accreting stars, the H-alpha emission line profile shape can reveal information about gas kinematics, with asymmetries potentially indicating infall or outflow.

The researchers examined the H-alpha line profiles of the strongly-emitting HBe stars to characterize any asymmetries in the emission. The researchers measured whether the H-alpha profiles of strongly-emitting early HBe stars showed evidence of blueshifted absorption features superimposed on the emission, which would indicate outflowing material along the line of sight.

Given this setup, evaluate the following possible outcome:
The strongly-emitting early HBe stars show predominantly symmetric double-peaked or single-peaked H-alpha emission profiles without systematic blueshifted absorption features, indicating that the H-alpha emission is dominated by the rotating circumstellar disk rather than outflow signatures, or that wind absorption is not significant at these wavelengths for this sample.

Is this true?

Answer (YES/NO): NO